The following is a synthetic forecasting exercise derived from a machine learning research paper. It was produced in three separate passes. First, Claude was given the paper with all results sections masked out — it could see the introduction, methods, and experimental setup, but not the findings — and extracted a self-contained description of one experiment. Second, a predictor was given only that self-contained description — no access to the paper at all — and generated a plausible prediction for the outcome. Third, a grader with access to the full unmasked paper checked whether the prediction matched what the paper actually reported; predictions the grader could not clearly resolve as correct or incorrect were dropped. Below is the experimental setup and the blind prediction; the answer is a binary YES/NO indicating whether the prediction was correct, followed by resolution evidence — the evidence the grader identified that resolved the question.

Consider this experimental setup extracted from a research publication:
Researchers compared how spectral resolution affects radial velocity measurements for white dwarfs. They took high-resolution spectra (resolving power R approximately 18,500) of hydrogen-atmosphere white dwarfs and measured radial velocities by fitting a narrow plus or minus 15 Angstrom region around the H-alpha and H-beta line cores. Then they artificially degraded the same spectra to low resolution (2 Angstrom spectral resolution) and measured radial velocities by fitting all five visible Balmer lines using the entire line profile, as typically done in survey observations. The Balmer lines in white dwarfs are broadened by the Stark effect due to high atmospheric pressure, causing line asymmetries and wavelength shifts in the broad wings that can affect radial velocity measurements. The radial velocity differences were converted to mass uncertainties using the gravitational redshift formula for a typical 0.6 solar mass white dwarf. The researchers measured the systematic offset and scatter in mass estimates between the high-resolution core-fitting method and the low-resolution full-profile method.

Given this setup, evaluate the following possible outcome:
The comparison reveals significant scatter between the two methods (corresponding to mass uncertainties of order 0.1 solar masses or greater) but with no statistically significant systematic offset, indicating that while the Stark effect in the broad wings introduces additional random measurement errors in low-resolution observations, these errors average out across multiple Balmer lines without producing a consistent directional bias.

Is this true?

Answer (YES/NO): NO